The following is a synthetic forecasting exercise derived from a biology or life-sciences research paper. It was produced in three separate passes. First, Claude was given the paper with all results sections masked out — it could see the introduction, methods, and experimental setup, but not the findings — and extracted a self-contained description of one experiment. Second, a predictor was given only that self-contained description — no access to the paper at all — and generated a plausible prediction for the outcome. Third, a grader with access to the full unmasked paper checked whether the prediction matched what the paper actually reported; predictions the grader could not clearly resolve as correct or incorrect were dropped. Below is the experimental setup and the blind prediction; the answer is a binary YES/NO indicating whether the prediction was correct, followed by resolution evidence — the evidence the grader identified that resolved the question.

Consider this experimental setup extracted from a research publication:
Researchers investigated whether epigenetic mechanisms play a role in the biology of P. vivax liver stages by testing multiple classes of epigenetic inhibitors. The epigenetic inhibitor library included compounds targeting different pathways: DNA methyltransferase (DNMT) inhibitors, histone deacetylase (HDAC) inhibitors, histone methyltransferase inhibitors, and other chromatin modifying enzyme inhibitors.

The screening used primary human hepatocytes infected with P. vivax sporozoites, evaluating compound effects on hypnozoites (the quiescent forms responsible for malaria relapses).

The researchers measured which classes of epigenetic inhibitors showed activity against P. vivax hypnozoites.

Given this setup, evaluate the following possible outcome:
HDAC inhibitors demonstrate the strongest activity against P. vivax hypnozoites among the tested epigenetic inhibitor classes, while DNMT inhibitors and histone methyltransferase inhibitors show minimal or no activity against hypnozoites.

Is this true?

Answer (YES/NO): NO